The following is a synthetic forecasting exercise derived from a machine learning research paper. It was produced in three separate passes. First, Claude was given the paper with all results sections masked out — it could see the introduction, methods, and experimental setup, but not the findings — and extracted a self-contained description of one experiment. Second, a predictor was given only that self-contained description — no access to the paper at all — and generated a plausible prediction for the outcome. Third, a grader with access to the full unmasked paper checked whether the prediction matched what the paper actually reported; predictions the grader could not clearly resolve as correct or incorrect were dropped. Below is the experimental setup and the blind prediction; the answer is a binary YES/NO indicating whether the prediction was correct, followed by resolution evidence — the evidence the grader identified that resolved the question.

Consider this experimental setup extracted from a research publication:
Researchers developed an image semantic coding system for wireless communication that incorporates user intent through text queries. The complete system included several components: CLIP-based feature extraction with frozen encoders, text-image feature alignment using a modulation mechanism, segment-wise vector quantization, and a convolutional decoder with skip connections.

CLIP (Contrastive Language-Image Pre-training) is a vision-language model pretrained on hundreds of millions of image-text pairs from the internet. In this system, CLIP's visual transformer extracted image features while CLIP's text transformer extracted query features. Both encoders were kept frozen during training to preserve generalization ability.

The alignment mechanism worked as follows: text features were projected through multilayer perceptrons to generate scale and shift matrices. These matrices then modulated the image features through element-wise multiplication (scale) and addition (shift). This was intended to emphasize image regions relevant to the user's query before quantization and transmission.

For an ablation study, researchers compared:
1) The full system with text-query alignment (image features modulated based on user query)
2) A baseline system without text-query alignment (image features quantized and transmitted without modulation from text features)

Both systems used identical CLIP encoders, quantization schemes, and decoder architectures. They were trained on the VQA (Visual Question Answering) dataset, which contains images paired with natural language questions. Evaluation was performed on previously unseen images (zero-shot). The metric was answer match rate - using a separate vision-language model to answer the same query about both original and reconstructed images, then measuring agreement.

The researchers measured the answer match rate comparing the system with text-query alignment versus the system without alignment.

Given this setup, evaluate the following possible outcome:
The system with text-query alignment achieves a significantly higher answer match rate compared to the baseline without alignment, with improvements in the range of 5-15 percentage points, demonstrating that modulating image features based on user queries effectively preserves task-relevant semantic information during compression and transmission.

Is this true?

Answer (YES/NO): YES